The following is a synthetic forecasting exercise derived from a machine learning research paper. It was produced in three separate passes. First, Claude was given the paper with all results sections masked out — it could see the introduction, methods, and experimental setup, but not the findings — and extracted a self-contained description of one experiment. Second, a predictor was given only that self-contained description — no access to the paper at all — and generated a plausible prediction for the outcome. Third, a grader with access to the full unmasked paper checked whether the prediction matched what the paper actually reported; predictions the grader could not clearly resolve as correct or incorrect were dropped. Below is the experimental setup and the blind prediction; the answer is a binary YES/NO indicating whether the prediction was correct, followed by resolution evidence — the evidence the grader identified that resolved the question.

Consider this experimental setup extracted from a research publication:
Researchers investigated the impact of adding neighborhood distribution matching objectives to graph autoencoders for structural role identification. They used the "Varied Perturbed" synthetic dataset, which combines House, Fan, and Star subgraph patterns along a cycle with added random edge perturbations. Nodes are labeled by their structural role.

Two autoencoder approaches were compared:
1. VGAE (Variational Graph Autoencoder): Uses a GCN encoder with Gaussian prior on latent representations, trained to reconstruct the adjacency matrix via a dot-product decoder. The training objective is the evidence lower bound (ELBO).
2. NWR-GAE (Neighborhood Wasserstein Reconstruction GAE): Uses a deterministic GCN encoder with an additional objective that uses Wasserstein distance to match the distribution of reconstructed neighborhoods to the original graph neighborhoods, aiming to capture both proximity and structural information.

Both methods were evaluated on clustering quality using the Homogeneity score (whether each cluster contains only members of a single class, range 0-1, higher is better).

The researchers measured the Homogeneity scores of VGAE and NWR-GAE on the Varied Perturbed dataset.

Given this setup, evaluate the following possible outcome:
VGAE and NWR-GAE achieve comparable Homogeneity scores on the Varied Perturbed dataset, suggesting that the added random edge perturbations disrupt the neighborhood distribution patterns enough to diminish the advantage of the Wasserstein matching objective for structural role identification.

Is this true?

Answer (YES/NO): NO